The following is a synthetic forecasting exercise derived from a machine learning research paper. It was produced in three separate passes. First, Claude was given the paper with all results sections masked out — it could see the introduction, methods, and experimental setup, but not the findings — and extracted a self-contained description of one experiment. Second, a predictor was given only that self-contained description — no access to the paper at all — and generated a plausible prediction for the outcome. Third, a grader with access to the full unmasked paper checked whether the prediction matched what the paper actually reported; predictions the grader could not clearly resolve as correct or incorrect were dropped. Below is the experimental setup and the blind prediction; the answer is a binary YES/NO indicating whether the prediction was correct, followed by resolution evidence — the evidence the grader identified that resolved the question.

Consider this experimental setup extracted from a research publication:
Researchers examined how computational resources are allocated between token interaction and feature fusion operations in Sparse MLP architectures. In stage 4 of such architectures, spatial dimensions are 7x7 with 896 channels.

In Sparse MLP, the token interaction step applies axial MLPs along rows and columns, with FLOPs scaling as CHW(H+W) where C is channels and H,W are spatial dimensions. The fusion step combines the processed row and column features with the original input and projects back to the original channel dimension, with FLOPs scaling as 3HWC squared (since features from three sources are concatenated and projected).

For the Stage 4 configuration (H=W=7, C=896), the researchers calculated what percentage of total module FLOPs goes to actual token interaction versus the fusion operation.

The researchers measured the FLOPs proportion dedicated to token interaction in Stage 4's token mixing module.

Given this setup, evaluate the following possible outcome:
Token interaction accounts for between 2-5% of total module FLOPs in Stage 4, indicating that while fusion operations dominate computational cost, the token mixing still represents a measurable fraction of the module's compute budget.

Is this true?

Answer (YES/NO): NO